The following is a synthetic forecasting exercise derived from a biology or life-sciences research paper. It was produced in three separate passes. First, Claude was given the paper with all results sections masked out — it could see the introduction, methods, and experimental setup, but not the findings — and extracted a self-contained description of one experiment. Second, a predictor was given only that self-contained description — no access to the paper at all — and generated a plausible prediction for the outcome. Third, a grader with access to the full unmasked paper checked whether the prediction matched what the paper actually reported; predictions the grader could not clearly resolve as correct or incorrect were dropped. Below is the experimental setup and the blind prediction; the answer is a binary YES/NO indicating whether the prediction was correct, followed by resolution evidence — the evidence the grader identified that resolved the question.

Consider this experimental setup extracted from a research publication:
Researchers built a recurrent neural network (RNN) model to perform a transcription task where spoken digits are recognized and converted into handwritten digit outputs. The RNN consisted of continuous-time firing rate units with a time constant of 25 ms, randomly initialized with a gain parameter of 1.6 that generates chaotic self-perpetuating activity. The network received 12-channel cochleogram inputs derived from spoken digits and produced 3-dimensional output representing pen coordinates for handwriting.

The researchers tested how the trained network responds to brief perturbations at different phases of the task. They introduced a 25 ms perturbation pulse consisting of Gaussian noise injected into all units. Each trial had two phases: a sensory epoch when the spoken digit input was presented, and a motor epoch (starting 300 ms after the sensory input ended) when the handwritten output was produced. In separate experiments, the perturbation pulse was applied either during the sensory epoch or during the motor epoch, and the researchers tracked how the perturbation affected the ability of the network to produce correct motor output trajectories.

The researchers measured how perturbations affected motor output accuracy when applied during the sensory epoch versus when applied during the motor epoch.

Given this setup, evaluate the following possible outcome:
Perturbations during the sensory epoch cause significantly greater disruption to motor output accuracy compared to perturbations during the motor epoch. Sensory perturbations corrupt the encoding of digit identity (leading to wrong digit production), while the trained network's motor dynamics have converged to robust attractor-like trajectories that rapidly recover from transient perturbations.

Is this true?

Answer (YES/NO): NO